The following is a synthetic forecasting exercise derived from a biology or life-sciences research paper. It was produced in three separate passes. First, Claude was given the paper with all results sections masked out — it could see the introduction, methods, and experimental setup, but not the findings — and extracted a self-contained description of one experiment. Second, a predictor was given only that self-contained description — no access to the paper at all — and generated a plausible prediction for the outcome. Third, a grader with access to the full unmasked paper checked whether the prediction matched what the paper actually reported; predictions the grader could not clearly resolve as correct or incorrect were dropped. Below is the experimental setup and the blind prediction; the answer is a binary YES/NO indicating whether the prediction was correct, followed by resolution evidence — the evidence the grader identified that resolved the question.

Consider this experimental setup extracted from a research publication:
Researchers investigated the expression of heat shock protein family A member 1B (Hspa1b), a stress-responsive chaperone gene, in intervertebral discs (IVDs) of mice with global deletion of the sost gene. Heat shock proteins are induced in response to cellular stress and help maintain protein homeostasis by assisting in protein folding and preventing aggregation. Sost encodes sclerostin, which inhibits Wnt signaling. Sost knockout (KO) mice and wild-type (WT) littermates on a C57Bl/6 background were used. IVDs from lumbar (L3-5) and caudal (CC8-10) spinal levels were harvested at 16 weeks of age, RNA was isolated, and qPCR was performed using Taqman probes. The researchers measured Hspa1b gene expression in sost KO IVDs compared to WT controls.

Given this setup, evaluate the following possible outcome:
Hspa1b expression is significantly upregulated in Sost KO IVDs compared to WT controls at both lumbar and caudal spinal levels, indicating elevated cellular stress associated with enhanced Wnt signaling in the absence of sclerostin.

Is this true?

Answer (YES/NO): NO